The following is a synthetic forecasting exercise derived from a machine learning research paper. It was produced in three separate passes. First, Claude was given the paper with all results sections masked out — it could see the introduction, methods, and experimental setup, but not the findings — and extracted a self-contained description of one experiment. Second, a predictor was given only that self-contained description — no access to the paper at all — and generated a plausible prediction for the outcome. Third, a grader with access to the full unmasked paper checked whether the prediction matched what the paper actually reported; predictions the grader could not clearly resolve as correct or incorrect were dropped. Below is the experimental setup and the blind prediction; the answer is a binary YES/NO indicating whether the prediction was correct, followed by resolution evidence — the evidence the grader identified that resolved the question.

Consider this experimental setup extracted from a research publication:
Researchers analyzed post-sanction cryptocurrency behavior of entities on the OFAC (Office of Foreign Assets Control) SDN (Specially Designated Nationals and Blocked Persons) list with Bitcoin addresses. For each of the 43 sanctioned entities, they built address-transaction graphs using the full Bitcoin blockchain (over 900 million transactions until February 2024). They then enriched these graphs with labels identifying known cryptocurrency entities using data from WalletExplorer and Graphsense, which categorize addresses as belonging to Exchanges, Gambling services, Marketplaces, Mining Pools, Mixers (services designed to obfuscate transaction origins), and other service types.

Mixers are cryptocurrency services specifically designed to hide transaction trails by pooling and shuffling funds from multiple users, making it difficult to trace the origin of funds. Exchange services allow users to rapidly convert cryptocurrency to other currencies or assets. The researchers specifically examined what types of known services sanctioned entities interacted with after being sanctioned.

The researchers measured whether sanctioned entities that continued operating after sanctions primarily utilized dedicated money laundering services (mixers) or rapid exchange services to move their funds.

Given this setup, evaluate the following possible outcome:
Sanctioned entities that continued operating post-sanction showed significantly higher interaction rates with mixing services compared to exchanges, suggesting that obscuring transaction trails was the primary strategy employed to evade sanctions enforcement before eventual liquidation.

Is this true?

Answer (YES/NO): NO